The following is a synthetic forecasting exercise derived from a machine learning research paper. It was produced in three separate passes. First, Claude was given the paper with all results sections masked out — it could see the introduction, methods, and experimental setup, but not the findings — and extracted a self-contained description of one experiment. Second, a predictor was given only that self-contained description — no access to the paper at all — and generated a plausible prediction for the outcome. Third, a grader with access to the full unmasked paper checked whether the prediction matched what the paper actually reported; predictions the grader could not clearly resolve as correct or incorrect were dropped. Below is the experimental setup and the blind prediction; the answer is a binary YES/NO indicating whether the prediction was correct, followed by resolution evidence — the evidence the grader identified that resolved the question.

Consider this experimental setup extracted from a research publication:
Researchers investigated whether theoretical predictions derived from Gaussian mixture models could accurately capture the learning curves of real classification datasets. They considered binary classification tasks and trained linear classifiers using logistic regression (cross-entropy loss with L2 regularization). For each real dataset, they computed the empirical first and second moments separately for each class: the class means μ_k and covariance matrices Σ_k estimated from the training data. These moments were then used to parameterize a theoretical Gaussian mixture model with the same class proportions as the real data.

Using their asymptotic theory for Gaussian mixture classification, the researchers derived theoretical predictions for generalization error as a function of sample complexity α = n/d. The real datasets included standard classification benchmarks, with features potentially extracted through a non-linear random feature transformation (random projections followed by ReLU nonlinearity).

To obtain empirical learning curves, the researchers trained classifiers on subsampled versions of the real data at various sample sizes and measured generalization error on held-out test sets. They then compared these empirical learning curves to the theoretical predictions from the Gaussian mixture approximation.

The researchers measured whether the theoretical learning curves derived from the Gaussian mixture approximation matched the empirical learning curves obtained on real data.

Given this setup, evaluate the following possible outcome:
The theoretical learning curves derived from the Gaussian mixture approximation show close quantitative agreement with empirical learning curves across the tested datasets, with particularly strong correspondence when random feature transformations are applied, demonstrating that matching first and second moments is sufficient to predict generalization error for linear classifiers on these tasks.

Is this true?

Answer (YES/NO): NO